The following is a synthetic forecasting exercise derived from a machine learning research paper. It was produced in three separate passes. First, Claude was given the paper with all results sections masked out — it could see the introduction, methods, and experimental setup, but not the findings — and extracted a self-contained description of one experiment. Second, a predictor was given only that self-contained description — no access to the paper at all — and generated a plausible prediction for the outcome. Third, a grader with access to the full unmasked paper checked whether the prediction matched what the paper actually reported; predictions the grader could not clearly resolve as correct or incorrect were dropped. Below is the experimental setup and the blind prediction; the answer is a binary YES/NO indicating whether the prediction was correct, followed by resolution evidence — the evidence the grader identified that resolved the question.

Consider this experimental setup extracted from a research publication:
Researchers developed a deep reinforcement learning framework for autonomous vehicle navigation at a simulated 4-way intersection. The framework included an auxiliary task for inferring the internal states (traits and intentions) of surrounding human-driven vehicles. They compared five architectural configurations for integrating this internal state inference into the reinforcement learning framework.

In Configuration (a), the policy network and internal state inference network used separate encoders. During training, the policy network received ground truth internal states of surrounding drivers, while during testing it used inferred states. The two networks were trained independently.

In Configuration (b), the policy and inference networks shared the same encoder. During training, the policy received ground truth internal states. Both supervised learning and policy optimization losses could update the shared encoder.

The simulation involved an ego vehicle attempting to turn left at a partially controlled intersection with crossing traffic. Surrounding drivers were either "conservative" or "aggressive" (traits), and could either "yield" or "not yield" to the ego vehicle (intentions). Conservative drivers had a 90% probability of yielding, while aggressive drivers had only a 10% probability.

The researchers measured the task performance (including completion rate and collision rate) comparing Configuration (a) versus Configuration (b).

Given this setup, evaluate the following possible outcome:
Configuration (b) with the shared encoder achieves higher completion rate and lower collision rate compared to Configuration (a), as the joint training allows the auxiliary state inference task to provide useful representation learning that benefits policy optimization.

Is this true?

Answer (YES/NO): NO